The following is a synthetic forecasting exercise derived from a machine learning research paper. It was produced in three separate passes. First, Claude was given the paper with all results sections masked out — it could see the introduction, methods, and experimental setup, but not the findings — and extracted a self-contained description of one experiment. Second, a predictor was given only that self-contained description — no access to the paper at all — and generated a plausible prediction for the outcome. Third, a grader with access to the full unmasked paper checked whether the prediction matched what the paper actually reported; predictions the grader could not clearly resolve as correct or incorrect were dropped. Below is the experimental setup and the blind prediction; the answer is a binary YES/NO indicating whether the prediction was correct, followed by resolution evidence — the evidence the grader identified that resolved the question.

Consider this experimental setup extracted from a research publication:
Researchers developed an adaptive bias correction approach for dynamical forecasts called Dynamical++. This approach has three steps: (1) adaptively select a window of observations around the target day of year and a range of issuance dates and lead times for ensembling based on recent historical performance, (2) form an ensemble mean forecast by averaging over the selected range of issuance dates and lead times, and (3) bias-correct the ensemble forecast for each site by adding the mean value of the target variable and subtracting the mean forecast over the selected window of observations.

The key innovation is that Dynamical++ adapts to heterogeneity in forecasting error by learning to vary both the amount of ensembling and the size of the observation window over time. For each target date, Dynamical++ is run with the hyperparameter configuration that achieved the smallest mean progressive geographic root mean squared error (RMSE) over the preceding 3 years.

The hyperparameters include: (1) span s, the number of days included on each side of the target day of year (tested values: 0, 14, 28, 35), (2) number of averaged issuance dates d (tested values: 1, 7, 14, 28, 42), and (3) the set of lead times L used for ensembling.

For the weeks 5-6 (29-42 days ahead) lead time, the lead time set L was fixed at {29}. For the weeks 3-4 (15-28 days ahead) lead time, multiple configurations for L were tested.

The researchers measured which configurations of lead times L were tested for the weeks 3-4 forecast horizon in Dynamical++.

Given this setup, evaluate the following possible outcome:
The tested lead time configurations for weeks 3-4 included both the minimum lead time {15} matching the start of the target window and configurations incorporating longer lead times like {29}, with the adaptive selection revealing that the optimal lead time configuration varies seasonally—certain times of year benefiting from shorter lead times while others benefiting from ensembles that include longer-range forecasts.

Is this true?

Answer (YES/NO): NO